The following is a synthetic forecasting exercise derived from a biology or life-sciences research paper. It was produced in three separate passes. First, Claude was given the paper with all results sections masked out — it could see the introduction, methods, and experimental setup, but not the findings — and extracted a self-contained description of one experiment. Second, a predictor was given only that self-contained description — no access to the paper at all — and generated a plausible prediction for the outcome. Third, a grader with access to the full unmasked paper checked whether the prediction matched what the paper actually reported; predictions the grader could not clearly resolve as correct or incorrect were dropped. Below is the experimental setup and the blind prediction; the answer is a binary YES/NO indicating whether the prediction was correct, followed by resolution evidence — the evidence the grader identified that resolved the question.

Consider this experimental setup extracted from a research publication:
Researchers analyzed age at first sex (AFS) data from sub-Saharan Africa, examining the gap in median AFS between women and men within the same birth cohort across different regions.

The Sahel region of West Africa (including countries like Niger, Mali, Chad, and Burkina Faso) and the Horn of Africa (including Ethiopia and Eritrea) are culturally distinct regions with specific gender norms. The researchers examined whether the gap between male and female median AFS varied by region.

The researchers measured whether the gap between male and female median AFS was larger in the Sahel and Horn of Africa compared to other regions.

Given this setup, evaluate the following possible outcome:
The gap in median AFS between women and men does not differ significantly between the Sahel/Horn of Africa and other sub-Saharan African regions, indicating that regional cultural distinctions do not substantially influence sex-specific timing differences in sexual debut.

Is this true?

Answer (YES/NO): NO